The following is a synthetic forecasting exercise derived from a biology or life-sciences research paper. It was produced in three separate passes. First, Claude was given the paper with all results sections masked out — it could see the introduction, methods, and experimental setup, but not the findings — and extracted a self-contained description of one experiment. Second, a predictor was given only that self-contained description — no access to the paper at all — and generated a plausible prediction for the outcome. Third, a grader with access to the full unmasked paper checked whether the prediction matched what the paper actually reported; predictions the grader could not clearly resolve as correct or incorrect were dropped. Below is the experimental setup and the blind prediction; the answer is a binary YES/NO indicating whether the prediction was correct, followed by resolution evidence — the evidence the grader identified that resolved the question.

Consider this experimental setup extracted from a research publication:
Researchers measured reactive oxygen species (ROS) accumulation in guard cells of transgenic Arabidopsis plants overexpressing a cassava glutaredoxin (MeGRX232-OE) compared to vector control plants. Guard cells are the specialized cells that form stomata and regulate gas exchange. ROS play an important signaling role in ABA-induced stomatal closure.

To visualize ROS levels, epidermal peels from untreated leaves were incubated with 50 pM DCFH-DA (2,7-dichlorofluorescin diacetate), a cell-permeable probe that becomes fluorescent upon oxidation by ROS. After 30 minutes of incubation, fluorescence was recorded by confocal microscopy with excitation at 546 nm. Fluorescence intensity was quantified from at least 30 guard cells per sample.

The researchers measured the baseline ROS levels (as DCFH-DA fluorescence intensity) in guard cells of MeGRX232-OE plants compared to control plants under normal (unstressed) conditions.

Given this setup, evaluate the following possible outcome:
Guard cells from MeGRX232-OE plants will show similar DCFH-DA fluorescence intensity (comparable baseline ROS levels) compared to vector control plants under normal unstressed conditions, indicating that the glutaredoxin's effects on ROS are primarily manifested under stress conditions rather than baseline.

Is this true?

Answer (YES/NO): NO